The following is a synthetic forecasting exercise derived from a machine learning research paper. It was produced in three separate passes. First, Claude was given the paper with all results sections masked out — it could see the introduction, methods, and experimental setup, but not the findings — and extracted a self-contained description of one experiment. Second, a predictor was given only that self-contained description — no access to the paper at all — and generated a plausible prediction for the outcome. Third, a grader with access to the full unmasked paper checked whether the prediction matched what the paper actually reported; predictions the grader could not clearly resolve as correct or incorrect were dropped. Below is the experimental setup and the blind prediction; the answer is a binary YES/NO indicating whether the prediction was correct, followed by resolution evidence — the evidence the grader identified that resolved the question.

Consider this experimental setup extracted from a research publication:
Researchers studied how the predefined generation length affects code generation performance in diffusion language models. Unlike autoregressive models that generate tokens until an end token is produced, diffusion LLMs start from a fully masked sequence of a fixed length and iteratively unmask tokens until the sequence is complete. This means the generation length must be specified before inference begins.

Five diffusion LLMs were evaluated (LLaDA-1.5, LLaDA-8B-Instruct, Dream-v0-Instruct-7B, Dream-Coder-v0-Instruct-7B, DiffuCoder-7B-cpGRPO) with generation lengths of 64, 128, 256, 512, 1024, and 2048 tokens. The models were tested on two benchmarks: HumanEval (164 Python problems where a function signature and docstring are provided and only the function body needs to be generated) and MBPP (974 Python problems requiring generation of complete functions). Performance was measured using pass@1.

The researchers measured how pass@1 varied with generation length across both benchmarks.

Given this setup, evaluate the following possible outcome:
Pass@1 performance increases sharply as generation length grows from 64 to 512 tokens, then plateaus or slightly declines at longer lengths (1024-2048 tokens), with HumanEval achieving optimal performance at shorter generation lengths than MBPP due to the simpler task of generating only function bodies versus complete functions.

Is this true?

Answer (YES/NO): NO